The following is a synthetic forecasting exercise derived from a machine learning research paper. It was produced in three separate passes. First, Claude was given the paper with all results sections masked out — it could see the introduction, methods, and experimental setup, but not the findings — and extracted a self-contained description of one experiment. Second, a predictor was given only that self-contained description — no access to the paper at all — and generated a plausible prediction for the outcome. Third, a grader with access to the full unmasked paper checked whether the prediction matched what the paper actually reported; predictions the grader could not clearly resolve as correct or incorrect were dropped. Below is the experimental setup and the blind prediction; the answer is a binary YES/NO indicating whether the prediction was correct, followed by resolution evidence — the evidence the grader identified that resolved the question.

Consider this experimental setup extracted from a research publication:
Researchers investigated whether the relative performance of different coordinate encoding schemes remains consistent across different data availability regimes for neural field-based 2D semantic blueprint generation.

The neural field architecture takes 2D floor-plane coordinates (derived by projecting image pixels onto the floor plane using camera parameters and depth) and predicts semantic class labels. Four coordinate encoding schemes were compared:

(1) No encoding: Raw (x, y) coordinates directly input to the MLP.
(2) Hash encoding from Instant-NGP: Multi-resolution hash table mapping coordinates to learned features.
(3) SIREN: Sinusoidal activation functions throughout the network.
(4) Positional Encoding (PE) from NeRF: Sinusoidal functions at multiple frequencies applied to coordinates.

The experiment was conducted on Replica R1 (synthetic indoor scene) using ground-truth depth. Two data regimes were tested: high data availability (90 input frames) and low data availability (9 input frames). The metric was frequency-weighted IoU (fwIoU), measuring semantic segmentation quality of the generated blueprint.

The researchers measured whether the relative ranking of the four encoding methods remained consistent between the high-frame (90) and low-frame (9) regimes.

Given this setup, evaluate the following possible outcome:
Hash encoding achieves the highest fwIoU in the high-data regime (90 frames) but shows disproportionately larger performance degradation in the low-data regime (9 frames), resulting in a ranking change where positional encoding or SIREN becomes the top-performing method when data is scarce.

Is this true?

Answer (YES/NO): NO